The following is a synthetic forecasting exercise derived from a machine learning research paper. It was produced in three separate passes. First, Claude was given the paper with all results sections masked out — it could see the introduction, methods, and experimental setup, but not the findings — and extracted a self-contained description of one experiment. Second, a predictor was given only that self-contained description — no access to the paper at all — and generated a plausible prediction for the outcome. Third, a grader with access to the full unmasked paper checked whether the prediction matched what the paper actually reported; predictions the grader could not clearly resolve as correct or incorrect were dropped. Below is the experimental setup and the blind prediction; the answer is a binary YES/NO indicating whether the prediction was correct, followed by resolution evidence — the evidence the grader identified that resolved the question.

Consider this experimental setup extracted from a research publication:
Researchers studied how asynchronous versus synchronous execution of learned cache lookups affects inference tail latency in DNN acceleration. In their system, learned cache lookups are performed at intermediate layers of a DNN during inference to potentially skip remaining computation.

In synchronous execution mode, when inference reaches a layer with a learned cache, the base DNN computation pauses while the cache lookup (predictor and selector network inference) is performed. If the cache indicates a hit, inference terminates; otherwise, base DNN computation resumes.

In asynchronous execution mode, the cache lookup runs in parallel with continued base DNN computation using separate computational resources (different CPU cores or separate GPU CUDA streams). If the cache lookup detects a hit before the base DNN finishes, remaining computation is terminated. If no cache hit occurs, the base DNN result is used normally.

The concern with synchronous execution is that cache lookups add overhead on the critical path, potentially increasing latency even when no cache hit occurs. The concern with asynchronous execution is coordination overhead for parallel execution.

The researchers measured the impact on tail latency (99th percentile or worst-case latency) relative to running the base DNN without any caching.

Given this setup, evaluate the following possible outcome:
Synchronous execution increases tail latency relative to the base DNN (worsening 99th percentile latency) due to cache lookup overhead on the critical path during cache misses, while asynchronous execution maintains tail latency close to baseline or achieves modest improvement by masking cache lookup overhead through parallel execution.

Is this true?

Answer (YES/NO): YES